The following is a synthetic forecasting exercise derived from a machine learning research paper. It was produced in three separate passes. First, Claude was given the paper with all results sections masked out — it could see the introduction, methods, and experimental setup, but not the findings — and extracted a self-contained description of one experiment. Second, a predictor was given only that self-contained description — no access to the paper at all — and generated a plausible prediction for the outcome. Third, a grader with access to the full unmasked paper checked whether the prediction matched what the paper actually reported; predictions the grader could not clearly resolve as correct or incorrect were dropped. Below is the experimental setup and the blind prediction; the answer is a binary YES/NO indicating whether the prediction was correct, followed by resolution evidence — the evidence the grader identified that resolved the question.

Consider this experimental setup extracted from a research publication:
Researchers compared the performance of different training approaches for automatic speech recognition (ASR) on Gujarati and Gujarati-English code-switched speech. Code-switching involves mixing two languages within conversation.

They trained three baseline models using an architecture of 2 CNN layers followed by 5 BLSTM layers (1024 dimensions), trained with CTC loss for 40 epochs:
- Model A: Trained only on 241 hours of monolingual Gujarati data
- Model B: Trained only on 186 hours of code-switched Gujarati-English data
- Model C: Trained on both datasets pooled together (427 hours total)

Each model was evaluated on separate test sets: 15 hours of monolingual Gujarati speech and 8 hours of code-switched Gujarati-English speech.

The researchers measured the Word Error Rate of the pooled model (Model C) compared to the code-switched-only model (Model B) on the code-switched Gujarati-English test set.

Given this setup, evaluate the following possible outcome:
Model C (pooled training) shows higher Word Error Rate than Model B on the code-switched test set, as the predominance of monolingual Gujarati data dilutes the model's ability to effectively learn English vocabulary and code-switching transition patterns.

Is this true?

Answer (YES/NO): NO